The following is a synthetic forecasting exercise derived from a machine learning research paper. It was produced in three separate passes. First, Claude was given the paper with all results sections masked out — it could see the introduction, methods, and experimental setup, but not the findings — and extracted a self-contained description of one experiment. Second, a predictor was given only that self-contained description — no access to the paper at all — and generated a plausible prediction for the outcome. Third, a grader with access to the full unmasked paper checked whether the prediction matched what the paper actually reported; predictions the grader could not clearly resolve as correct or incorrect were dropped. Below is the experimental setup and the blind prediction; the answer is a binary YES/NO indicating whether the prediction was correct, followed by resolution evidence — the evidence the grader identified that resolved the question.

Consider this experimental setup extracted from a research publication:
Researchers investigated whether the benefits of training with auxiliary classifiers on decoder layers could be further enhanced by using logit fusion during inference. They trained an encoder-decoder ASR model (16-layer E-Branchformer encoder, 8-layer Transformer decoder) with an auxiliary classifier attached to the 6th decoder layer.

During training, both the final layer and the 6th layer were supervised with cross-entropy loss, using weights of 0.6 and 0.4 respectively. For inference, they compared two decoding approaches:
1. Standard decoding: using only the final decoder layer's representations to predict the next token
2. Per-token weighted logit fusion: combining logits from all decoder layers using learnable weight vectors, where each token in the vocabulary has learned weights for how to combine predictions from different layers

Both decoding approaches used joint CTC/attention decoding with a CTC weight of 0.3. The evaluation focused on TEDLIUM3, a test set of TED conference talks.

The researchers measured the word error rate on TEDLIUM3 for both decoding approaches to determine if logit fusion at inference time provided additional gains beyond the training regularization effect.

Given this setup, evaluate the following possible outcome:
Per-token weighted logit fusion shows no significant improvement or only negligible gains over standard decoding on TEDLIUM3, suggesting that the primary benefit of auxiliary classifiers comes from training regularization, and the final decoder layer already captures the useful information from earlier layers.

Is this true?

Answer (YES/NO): NO